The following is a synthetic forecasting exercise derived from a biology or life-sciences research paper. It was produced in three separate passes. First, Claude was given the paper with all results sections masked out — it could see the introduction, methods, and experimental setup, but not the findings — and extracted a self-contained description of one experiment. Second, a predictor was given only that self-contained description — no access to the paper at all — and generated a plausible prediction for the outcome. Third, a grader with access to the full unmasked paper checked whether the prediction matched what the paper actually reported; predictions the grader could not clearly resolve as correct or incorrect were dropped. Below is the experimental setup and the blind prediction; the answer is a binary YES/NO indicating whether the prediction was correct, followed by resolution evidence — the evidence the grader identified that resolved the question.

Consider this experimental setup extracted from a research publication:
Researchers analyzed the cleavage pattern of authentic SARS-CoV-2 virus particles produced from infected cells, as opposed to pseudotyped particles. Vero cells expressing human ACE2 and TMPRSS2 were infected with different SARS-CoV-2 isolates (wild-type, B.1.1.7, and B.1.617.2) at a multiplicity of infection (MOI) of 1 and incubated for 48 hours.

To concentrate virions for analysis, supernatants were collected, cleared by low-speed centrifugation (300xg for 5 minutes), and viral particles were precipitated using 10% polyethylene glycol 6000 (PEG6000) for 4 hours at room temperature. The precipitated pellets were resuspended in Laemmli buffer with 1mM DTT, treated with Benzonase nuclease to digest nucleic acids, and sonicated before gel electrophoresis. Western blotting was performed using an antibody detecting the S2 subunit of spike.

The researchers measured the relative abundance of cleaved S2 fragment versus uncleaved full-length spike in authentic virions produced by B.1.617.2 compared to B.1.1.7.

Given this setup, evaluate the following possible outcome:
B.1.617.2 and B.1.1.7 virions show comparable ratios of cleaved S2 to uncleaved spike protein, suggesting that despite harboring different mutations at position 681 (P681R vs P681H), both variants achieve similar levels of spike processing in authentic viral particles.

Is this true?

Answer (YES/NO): NO